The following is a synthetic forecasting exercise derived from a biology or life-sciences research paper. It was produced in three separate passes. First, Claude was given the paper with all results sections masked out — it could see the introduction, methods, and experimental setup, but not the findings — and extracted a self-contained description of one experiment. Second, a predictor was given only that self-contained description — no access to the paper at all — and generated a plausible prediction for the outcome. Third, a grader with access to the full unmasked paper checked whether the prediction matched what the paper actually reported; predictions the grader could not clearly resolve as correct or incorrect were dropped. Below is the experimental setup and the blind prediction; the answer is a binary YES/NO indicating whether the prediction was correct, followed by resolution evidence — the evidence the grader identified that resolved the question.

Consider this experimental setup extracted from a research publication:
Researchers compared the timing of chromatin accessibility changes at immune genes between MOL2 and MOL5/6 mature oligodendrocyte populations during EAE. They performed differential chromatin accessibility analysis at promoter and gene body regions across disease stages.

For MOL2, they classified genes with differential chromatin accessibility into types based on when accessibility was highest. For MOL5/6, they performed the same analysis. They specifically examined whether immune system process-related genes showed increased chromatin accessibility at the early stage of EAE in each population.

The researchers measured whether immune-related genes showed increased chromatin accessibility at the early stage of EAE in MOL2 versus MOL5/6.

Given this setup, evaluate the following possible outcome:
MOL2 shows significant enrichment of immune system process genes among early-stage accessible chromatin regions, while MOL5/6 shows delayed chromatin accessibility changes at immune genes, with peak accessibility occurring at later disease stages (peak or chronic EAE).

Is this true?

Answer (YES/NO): YES